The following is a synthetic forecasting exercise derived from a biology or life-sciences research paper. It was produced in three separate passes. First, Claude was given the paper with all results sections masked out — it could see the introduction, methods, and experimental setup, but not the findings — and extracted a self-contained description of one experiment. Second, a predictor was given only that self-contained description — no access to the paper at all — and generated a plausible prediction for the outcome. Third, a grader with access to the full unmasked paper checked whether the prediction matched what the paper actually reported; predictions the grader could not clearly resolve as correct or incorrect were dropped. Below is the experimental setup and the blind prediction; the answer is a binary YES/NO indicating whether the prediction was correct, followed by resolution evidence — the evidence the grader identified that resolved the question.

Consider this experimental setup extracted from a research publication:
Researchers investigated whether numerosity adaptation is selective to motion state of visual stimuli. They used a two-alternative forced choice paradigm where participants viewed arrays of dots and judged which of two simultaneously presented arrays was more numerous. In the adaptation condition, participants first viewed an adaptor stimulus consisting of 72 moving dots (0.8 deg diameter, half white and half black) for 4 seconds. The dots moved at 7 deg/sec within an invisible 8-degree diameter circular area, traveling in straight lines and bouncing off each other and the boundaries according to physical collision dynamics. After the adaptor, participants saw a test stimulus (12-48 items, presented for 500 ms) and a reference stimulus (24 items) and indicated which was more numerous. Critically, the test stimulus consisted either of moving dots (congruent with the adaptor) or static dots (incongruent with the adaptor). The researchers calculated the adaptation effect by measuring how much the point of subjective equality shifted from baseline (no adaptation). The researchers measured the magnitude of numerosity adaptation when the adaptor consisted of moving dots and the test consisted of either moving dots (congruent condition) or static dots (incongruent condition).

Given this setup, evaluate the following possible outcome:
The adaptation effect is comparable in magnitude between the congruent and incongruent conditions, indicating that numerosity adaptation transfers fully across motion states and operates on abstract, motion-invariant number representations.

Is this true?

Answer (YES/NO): YES